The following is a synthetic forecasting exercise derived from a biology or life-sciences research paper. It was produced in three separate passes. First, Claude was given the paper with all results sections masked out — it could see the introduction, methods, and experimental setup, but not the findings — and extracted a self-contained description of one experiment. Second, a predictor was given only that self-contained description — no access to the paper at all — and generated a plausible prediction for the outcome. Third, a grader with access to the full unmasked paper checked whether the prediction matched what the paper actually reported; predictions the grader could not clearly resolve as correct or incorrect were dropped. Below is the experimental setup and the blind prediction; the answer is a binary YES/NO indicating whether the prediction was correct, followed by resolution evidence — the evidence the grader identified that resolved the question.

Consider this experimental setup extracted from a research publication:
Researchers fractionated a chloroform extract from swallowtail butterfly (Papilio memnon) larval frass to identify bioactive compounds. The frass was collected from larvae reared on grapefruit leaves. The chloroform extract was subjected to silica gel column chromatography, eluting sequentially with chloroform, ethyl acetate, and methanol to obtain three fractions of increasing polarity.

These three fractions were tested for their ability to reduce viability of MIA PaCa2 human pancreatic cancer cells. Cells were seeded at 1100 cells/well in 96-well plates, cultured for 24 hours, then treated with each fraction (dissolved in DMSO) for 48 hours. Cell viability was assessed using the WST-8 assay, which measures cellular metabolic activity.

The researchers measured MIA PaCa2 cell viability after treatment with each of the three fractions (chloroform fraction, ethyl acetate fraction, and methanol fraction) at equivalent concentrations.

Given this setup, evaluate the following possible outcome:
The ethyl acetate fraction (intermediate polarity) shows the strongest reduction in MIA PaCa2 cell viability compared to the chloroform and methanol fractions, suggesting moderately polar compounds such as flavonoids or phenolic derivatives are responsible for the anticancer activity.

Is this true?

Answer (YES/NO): NO